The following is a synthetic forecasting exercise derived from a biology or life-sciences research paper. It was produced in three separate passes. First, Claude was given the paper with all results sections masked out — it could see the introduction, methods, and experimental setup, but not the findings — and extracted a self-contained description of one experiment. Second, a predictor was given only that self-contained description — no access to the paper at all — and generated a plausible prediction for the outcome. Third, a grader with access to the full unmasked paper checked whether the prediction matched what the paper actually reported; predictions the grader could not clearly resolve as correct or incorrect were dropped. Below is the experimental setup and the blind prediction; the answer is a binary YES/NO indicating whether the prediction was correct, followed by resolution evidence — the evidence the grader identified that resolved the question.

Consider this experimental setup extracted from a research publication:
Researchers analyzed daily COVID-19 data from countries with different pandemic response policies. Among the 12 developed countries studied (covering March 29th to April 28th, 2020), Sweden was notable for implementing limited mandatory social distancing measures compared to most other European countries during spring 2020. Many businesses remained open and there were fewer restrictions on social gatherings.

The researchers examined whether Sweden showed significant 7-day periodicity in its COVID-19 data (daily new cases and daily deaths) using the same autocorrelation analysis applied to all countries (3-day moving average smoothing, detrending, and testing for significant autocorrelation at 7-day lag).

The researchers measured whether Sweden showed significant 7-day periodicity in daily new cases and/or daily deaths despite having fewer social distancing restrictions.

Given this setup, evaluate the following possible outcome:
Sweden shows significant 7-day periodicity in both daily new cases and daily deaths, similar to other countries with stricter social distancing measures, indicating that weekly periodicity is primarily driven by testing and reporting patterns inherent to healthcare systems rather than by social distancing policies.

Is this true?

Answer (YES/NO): YES